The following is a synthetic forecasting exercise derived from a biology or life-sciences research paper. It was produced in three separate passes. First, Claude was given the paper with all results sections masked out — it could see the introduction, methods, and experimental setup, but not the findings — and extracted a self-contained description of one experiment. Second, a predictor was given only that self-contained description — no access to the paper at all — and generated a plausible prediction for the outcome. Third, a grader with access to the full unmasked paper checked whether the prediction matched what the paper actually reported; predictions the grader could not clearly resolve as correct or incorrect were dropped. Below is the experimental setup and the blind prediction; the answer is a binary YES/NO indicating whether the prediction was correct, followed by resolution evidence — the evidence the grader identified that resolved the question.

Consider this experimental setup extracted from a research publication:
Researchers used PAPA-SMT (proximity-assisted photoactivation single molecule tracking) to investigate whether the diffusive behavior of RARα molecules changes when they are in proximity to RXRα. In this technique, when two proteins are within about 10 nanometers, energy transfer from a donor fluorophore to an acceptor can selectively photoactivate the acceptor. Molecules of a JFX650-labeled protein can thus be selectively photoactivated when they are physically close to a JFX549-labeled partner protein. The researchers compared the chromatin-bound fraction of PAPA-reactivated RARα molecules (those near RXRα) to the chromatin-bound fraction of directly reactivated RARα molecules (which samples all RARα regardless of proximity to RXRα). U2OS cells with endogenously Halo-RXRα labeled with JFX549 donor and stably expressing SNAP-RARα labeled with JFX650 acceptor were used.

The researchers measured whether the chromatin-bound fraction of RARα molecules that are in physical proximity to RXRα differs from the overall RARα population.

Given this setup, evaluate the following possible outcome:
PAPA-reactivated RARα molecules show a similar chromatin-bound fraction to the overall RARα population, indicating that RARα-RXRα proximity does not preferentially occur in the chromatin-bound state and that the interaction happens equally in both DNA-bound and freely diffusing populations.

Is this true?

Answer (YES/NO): NO